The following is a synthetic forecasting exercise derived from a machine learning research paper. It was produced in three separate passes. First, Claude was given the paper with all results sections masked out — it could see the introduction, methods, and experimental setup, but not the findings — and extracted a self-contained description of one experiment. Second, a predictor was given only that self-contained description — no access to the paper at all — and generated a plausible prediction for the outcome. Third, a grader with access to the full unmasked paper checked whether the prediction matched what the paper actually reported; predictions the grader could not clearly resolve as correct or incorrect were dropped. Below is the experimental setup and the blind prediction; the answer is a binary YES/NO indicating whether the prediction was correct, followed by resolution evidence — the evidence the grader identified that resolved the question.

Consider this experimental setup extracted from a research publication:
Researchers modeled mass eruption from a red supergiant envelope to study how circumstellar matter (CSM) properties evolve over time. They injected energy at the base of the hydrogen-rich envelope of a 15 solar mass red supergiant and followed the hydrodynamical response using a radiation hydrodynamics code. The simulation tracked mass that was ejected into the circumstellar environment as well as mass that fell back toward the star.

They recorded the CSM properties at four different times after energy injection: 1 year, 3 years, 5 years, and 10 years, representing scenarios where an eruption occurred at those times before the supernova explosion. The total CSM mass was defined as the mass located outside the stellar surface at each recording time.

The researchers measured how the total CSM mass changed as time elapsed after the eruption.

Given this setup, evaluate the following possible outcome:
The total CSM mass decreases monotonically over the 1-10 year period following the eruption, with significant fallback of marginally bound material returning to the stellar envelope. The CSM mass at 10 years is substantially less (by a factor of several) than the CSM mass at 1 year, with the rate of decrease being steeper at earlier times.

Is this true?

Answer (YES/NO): YES